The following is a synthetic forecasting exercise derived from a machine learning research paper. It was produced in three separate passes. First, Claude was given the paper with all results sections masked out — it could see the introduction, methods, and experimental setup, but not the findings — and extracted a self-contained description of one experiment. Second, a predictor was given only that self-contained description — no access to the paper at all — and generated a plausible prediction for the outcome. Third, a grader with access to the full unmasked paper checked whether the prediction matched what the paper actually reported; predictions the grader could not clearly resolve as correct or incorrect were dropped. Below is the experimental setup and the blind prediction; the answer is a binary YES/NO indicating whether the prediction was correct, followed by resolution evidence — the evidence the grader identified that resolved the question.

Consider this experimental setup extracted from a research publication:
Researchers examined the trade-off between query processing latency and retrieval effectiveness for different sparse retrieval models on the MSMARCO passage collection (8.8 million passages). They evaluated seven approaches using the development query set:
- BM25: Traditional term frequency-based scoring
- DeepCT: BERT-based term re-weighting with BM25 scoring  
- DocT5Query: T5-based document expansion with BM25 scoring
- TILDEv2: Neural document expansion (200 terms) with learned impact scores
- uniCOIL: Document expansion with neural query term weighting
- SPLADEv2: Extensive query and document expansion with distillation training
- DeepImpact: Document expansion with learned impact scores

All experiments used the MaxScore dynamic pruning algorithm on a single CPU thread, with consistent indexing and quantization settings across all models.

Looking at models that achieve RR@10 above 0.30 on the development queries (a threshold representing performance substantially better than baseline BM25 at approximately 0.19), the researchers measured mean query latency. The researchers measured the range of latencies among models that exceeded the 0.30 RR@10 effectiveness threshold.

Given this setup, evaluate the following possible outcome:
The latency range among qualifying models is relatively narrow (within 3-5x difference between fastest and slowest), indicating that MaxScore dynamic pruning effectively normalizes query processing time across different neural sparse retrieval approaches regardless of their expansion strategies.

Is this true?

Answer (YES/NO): NO